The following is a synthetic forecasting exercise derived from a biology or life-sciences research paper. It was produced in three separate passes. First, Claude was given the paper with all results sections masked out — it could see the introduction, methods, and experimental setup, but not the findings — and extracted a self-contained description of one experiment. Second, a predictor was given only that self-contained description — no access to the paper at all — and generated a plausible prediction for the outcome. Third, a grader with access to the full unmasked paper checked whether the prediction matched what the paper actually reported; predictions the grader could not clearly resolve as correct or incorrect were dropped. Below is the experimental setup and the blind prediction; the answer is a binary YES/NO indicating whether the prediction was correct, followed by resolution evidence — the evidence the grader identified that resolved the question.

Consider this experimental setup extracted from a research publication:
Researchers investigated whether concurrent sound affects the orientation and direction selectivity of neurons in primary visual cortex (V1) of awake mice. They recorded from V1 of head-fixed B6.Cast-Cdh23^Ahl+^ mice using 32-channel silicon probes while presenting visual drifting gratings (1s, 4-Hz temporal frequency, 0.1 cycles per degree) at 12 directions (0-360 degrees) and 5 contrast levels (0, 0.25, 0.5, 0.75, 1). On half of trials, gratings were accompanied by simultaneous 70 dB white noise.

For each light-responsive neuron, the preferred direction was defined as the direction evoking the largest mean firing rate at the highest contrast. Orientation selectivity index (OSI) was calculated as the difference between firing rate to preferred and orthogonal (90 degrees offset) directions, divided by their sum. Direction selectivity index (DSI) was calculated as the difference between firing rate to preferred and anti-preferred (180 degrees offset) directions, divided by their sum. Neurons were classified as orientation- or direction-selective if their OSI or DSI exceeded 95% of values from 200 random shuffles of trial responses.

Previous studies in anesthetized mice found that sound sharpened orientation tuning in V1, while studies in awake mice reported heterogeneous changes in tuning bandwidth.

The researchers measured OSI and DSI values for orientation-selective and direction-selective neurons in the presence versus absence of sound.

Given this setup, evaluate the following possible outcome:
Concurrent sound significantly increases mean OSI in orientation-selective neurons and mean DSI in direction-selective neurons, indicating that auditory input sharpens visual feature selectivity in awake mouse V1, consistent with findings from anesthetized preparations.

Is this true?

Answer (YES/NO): NO